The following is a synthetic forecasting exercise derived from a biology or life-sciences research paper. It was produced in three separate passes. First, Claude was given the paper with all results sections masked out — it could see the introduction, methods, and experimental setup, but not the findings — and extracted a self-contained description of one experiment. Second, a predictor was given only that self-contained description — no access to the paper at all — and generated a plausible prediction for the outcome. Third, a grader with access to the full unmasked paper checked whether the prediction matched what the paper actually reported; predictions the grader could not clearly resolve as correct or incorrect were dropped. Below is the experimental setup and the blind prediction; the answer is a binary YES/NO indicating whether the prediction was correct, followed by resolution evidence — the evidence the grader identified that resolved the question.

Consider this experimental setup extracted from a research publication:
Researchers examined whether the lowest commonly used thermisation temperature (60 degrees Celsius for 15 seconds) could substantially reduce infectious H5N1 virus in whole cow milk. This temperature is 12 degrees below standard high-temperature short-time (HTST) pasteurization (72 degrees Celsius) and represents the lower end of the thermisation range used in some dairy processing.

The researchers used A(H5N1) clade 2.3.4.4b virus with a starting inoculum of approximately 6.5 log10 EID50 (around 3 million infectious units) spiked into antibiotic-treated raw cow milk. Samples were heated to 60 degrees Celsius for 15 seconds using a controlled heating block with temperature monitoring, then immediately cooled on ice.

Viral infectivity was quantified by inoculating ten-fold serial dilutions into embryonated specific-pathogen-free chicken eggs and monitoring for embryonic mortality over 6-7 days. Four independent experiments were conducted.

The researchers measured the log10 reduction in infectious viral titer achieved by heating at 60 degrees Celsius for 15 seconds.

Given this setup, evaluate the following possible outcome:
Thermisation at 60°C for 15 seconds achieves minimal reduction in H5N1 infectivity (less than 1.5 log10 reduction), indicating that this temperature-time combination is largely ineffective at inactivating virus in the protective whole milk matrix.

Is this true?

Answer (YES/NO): NO